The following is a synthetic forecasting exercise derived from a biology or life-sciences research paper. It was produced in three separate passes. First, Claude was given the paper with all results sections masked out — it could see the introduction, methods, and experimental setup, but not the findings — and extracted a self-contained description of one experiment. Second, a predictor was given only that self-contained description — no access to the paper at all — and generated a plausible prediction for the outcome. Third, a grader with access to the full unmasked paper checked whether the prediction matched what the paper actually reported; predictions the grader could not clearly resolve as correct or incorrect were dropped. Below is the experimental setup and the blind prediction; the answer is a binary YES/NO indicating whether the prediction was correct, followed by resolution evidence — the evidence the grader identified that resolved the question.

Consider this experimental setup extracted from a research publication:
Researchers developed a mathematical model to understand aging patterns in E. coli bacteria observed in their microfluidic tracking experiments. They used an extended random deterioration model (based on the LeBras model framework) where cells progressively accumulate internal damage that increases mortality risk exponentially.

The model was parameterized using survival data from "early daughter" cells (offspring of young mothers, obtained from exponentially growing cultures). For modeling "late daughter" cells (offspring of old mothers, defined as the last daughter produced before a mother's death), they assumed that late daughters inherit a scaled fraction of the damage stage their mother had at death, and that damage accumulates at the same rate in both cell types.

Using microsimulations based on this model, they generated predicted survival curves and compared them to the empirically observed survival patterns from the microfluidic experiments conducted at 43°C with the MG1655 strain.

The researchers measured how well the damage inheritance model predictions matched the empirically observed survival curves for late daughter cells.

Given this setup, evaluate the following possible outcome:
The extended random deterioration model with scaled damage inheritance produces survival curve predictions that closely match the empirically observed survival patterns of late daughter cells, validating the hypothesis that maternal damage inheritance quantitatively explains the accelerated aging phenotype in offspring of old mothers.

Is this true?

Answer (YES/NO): NO